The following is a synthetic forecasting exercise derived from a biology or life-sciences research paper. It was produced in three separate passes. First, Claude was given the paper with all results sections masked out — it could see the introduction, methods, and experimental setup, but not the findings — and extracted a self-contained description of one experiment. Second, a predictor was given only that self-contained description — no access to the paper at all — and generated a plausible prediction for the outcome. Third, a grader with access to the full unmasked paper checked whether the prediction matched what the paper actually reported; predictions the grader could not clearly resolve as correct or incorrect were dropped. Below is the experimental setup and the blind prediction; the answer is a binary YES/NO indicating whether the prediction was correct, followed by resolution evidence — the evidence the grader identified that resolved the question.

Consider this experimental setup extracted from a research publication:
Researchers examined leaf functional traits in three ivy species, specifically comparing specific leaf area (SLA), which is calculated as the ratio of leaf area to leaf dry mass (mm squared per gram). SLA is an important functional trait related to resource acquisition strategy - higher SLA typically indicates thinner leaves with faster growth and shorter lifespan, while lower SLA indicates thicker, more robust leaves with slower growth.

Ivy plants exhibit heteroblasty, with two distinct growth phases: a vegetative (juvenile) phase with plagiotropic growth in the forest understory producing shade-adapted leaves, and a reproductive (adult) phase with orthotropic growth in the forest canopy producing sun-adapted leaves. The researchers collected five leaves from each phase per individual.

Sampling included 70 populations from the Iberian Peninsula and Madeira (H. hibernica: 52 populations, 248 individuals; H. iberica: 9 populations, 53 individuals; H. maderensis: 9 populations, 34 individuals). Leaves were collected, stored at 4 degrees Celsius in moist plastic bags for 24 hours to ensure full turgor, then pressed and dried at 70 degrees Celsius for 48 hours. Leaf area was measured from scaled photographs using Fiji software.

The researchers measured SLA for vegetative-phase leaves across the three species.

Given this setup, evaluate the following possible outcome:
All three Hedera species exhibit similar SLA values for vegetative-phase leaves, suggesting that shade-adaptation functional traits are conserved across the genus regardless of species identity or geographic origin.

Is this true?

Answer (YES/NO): NO